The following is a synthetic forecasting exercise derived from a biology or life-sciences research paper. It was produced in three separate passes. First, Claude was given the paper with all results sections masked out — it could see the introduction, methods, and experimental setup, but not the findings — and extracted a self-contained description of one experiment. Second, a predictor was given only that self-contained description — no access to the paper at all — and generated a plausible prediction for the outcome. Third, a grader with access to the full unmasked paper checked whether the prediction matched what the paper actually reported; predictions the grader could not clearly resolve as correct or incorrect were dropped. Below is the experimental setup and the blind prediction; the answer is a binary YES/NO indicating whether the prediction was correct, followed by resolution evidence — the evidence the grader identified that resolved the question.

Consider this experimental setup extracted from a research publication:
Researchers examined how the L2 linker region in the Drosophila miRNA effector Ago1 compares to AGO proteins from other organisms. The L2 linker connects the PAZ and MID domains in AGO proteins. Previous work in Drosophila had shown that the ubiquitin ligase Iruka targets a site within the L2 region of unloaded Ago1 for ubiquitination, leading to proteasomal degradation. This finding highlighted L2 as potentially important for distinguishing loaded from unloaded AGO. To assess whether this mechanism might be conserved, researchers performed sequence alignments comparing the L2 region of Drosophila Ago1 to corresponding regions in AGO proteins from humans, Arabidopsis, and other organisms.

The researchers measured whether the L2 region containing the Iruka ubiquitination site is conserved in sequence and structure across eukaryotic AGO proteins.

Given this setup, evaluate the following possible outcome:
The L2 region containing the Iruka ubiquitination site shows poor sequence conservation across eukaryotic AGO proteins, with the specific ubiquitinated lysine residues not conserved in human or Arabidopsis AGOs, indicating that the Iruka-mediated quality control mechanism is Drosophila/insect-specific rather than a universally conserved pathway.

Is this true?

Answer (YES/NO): YES